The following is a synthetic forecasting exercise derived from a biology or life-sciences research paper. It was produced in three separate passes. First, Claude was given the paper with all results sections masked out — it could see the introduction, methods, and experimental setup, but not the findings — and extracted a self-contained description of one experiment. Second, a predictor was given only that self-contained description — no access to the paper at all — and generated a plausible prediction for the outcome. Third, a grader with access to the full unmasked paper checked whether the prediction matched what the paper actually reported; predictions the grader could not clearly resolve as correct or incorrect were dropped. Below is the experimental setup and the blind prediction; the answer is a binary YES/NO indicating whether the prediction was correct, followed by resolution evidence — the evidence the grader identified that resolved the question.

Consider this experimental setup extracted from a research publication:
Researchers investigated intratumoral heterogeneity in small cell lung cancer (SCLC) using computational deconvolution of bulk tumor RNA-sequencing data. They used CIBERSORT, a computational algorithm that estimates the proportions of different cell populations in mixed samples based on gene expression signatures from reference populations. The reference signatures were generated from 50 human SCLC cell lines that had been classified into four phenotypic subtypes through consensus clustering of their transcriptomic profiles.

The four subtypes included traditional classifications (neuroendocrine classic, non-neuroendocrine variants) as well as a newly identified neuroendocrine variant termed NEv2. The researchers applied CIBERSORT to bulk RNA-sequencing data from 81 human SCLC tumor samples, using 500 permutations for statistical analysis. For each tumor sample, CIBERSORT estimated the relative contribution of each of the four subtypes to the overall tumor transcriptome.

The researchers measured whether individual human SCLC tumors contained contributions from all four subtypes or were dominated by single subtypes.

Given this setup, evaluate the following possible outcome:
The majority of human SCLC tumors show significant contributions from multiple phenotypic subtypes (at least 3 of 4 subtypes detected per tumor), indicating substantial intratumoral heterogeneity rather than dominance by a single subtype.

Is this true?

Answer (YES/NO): YES